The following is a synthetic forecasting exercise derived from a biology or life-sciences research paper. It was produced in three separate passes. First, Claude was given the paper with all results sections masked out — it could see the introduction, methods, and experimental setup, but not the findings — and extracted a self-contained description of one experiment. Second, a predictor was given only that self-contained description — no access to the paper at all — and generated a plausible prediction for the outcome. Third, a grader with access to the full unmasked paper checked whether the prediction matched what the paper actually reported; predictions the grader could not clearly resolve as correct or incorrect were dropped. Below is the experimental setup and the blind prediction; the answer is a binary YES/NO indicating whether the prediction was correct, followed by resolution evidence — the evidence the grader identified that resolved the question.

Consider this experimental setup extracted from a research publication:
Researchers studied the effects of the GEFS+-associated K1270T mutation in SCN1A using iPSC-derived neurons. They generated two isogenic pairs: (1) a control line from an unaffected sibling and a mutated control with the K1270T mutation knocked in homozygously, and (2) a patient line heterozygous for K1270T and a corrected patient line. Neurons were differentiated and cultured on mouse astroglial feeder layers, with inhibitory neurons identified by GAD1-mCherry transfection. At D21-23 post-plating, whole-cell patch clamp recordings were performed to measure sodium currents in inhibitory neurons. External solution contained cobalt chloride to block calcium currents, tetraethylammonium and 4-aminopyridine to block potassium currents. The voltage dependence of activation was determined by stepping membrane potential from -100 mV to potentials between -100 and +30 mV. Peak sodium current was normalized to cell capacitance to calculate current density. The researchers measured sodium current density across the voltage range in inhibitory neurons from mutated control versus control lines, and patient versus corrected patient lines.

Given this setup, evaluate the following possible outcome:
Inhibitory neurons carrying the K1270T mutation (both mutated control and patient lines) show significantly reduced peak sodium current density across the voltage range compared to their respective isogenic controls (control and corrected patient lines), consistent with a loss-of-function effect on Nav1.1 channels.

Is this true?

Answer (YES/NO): NO